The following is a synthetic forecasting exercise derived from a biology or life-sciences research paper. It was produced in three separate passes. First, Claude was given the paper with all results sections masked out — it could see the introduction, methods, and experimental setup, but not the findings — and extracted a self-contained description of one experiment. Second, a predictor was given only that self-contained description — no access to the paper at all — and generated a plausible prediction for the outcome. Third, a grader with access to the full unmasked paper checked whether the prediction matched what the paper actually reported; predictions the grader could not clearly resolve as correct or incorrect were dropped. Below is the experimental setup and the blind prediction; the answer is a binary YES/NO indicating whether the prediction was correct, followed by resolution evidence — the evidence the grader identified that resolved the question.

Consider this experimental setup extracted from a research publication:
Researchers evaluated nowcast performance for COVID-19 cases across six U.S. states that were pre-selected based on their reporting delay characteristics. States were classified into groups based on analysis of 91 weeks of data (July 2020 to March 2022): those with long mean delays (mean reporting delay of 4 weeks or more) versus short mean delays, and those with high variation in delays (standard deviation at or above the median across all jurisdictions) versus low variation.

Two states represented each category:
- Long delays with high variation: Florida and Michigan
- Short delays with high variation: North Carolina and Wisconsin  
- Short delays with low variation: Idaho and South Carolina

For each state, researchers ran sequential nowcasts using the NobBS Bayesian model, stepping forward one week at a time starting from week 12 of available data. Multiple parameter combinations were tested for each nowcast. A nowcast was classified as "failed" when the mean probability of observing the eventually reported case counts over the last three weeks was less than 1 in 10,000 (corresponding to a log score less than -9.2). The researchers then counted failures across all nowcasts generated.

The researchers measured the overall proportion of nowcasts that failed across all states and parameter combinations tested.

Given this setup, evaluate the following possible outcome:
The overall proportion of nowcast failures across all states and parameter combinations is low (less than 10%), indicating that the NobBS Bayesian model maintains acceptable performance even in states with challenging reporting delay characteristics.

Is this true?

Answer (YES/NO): NO